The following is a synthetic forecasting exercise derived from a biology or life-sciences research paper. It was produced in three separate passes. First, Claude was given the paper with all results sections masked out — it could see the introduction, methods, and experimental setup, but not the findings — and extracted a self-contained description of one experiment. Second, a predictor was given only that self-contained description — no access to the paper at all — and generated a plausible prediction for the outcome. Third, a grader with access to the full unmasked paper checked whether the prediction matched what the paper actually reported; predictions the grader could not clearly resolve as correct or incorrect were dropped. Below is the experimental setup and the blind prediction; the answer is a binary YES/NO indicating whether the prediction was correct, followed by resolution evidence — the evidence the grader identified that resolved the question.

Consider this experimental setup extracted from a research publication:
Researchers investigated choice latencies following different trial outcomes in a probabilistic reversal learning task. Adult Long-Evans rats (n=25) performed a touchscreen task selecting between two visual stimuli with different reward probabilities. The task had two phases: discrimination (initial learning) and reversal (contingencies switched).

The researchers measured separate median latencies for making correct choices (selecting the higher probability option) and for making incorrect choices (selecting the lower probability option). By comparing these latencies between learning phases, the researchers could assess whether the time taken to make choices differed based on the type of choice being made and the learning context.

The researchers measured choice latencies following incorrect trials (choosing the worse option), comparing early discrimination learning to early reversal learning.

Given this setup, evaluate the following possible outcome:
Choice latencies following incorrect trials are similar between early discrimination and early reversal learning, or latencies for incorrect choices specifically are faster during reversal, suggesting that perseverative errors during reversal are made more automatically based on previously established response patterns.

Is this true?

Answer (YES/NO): NO